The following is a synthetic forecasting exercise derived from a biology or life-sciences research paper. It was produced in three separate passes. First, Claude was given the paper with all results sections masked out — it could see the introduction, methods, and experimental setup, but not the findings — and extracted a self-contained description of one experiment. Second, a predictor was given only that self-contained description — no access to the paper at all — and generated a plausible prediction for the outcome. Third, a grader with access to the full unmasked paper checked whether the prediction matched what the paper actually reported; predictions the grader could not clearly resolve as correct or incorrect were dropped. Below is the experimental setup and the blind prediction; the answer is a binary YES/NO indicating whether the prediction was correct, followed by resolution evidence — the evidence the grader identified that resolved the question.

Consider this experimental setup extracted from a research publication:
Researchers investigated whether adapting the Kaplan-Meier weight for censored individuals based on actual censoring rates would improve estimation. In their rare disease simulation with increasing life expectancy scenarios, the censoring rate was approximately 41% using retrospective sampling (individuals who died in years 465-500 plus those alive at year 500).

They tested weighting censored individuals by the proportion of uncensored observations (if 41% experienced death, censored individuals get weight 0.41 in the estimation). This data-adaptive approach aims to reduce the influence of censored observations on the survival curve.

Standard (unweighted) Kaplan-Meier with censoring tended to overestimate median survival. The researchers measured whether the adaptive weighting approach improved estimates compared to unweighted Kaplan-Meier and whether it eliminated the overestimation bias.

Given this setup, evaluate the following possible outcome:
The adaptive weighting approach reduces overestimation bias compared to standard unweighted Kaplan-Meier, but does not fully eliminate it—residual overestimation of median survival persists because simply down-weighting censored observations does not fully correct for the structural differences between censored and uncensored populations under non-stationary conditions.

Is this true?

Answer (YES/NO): YES